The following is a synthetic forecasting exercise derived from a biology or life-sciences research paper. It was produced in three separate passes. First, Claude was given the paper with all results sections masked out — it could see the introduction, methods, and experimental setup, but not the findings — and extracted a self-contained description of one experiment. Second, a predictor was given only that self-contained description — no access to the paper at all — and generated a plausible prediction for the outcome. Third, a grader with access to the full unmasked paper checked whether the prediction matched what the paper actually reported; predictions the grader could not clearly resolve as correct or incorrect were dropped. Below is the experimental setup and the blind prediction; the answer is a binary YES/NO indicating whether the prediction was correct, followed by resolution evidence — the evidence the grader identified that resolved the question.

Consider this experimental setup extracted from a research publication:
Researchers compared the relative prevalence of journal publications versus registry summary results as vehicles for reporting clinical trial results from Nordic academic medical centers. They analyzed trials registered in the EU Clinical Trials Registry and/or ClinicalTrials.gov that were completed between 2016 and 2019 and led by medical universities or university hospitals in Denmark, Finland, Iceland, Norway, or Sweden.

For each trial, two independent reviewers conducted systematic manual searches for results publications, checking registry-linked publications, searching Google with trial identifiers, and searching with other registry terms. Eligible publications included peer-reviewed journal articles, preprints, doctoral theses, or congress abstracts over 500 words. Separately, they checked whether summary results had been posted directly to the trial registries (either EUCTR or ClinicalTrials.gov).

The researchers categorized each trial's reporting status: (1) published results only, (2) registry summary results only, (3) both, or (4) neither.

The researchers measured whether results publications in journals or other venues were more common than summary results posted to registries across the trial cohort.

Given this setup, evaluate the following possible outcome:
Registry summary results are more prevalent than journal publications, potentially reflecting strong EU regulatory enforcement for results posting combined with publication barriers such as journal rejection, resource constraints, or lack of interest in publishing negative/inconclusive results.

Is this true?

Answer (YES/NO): NO